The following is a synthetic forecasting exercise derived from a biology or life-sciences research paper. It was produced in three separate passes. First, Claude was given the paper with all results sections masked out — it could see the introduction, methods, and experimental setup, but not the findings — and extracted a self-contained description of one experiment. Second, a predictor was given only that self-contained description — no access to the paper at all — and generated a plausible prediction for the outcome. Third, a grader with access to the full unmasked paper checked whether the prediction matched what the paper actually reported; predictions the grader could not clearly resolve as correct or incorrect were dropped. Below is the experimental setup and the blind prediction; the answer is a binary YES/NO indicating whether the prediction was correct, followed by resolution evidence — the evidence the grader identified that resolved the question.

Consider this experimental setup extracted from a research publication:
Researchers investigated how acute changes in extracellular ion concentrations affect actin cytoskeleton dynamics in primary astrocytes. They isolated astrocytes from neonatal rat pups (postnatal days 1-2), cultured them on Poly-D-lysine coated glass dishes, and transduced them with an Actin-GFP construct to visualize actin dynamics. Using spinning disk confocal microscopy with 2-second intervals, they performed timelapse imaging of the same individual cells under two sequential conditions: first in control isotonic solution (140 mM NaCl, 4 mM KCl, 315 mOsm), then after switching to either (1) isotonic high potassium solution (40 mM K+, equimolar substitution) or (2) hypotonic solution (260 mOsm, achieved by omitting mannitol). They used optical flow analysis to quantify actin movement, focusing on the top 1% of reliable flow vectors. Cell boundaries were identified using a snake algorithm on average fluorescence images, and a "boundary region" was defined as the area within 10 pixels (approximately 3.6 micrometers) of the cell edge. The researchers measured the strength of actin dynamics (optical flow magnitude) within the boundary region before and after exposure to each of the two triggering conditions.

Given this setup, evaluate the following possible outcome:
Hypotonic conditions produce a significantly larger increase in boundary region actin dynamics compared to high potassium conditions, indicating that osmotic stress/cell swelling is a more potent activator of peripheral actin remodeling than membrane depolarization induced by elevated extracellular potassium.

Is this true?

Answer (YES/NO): YES